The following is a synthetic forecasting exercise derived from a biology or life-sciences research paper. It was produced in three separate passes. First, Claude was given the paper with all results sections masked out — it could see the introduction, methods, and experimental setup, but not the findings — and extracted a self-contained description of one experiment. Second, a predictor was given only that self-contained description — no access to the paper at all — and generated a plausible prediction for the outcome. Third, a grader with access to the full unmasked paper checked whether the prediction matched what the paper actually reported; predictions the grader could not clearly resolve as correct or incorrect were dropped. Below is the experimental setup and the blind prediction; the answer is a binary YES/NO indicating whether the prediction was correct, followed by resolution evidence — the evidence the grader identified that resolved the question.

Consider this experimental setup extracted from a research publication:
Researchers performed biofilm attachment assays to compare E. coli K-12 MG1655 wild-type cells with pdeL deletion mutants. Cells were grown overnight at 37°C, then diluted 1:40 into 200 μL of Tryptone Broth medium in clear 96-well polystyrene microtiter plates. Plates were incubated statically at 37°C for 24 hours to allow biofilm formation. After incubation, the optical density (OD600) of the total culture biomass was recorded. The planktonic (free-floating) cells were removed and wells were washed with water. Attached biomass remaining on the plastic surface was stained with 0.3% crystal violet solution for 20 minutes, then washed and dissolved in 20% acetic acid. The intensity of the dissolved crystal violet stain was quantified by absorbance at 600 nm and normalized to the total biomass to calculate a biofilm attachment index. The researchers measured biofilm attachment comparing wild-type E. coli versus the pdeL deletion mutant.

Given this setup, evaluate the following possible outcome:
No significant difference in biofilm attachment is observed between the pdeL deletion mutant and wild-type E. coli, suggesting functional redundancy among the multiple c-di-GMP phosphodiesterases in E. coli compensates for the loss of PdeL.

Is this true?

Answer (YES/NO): NO